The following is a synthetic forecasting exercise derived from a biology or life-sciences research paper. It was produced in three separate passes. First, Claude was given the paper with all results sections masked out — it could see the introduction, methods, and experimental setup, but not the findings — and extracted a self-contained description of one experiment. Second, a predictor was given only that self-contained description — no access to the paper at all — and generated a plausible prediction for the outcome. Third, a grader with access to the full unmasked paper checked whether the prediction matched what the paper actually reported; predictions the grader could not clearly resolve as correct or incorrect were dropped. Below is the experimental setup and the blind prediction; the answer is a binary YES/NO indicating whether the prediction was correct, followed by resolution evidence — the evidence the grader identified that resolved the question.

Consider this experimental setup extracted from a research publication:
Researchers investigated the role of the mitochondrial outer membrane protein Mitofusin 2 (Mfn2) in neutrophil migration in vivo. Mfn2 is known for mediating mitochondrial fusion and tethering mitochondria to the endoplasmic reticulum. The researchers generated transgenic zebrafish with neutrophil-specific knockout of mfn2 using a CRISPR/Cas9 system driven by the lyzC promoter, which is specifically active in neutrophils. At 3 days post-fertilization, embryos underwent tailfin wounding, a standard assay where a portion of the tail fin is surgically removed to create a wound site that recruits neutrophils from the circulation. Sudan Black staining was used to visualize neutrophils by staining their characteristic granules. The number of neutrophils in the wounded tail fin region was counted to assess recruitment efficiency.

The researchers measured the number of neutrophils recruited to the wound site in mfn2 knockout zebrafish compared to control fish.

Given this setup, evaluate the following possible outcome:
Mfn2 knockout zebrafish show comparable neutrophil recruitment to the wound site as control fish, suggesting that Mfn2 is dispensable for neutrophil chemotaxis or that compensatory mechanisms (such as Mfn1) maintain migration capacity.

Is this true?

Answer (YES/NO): NO